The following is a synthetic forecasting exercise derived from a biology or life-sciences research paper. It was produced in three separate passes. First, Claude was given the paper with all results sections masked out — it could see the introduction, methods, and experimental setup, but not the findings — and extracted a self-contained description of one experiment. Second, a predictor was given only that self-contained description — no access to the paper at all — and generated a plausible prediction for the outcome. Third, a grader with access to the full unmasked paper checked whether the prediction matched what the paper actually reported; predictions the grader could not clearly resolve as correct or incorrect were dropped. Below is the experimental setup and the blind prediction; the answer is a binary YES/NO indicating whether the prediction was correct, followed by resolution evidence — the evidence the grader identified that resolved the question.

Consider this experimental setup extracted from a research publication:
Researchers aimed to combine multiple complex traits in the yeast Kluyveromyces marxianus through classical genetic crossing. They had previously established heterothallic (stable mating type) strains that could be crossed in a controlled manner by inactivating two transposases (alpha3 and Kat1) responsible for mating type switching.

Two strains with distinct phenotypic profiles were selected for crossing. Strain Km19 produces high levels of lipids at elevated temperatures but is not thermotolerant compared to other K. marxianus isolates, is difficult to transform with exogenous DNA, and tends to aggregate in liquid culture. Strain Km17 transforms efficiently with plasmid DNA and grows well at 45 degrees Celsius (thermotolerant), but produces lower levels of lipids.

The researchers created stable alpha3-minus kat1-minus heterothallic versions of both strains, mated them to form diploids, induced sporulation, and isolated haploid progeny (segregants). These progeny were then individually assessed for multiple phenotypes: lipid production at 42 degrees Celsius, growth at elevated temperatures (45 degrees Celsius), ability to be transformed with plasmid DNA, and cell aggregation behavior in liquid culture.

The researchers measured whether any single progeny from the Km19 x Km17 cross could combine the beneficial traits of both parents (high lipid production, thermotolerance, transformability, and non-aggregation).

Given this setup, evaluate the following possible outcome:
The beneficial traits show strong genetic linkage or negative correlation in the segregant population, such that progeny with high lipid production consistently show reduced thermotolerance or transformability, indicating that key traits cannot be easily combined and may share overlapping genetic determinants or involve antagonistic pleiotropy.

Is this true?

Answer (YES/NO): NO